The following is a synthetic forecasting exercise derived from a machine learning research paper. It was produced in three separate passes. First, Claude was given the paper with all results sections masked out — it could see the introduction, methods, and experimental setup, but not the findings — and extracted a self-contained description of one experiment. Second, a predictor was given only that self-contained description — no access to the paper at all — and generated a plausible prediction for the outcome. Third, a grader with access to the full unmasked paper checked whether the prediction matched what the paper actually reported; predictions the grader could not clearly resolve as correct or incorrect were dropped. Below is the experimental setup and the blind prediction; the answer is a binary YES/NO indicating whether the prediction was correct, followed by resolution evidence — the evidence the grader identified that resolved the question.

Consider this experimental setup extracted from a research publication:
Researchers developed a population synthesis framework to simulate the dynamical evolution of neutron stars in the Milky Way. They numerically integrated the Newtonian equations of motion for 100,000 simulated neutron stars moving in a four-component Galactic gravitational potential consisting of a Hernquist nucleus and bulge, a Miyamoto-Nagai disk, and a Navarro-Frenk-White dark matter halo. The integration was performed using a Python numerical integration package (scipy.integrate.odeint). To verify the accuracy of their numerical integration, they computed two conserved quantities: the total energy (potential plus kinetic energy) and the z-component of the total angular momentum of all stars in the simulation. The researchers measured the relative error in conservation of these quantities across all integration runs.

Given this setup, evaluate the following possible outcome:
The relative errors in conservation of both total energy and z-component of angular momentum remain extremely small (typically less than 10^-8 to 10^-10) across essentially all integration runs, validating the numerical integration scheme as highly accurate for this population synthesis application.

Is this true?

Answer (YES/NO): NO